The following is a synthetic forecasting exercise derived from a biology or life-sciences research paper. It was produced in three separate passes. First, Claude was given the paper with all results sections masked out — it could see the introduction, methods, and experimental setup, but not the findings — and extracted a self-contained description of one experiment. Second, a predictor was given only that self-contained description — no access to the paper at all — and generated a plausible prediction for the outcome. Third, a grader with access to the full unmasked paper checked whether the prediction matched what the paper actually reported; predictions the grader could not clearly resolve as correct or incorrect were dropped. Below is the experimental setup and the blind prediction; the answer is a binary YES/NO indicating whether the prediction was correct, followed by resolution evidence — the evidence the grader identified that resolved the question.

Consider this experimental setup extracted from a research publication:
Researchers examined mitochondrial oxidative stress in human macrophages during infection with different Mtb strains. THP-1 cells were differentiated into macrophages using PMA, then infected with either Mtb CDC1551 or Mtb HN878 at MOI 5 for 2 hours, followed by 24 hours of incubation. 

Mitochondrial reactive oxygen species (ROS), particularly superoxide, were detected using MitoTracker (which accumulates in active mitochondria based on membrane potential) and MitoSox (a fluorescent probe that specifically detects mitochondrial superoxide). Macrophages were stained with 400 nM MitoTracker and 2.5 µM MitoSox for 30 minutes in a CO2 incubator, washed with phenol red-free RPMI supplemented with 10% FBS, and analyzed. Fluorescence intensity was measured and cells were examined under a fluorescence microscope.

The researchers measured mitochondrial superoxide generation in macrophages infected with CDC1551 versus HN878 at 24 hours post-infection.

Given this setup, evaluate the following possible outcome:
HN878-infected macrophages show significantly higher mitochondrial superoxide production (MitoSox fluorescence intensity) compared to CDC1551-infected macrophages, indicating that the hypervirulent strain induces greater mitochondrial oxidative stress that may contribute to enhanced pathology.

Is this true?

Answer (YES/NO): YES